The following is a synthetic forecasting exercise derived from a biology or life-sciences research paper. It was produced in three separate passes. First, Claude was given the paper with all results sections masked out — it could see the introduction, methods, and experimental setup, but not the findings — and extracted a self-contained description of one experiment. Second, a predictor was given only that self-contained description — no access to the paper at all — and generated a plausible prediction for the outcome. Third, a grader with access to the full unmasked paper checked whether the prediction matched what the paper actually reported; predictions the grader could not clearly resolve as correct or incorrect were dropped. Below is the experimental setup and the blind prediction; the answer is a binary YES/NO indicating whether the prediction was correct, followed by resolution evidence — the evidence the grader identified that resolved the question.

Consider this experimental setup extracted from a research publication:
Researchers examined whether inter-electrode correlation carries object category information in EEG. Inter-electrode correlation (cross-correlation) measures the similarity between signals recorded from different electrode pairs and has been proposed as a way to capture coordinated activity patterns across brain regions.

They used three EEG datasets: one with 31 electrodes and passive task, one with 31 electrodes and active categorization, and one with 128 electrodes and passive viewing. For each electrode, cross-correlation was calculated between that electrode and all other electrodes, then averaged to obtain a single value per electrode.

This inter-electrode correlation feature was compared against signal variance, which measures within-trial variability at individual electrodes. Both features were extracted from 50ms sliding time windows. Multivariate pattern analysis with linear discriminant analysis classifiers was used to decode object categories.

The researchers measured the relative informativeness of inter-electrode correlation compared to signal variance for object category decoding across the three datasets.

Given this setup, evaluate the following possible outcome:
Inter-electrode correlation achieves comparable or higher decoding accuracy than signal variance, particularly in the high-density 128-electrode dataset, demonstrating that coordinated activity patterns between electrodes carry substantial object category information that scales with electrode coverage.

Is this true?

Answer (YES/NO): NO